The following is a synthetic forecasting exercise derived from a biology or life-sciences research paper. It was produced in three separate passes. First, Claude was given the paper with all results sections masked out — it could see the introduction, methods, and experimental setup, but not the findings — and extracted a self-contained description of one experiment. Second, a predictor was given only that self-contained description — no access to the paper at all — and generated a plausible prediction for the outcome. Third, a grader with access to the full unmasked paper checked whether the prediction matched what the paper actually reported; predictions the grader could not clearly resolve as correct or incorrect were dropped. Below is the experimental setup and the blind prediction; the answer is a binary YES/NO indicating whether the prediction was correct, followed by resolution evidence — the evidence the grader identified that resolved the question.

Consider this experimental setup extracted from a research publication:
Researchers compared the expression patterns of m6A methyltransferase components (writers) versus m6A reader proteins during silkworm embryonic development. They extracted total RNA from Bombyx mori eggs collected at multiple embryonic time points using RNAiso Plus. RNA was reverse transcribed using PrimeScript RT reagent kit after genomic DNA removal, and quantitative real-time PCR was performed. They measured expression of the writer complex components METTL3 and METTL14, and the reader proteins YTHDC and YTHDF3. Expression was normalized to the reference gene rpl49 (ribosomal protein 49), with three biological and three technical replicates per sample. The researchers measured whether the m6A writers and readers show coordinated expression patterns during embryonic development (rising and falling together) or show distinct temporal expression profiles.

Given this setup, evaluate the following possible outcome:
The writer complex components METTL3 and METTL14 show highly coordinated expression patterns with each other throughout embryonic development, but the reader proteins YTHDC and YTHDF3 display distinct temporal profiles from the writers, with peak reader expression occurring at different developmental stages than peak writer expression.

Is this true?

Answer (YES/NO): YES